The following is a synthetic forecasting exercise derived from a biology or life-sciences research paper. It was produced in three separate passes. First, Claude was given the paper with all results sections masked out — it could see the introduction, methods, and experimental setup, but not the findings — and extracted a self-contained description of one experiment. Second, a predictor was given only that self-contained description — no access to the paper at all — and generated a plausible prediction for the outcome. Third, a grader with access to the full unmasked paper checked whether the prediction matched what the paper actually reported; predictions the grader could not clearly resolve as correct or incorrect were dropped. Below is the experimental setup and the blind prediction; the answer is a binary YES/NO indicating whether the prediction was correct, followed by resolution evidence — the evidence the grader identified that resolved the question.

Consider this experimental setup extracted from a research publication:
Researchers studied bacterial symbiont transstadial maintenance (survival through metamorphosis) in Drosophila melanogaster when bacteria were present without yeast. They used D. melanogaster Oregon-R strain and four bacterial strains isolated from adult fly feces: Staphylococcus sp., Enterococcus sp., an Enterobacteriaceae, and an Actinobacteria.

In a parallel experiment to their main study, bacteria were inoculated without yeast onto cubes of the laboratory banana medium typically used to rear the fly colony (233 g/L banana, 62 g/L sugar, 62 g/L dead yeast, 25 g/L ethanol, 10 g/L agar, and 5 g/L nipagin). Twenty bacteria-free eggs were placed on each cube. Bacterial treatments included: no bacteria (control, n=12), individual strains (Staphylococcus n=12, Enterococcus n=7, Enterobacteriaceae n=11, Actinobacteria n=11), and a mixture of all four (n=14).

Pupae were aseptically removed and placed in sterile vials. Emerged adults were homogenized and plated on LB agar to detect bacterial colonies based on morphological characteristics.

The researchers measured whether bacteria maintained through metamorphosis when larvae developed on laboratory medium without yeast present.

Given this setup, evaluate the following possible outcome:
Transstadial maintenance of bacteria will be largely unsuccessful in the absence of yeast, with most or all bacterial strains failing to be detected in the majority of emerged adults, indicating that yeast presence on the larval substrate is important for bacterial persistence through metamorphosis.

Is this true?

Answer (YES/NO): NO